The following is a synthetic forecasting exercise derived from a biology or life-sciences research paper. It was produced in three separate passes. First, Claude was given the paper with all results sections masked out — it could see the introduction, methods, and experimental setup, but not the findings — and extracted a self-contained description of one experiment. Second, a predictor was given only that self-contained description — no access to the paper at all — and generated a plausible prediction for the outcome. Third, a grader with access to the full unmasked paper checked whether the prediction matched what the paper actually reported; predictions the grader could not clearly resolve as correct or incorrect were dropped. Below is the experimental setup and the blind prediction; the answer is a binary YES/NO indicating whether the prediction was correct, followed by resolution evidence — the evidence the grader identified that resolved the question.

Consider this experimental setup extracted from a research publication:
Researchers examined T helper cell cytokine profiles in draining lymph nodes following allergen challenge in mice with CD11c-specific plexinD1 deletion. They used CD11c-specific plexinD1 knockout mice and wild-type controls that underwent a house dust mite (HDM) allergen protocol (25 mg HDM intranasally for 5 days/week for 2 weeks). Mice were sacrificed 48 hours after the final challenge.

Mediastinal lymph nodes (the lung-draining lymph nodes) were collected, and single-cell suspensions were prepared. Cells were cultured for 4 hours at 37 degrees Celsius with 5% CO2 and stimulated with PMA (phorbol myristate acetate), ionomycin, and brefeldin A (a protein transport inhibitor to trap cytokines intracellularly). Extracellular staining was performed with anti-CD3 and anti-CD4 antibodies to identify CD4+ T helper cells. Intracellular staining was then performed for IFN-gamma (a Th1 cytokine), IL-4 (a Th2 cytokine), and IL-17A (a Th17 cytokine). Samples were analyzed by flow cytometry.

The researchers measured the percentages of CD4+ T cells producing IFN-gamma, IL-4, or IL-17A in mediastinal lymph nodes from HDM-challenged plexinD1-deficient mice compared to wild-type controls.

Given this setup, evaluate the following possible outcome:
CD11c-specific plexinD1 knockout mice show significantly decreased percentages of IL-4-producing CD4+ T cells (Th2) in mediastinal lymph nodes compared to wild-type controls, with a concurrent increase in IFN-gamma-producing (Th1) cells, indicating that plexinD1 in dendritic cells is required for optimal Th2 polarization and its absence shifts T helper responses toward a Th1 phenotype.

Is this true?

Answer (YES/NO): NO